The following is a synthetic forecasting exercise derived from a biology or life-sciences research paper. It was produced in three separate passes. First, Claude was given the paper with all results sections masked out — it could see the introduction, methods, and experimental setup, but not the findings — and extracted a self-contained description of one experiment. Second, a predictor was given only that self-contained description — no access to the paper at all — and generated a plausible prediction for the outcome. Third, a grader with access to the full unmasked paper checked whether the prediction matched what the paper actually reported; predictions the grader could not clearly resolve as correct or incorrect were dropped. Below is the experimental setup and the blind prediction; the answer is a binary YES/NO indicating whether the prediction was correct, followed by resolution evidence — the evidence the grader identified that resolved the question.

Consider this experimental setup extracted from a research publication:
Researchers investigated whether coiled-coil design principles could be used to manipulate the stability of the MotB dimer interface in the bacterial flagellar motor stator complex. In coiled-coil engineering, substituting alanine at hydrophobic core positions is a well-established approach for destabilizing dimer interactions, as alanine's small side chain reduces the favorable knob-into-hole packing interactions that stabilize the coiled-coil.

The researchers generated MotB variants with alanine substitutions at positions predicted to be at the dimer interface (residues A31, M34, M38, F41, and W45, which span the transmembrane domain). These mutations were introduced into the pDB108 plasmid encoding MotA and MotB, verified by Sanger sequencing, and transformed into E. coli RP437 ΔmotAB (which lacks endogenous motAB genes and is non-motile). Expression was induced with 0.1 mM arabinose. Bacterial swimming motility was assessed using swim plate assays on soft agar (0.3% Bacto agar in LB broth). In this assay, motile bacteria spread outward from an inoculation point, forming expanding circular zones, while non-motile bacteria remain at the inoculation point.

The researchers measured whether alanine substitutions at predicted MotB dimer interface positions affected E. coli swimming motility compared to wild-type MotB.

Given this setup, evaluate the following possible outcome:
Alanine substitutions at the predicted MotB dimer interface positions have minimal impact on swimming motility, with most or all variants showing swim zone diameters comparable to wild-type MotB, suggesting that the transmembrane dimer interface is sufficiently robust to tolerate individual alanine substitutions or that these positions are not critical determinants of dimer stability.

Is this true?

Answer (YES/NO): NO